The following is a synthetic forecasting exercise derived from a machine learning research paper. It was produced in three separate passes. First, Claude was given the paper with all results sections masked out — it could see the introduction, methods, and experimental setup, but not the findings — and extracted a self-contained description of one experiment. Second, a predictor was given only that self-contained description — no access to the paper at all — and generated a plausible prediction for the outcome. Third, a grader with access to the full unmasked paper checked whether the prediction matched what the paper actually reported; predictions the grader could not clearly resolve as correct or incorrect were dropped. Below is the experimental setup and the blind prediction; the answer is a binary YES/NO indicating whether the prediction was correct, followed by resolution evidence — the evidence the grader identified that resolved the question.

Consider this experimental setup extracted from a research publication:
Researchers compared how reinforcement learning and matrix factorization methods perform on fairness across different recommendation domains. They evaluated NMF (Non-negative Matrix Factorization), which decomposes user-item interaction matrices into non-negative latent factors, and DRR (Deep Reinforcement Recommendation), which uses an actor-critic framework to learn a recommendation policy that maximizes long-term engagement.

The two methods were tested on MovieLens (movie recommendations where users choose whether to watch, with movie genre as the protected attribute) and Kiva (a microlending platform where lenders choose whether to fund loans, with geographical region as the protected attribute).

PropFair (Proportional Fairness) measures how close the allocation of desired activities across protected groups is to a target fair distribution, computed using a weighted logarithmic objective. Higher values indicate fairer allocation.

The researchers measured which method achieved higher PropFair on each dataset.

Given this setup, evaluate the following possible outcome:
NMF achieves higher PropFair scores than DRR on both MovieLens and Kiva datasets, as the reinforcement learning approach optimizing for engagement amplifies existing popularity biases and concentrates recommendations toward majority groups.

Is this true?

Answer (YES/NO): NO